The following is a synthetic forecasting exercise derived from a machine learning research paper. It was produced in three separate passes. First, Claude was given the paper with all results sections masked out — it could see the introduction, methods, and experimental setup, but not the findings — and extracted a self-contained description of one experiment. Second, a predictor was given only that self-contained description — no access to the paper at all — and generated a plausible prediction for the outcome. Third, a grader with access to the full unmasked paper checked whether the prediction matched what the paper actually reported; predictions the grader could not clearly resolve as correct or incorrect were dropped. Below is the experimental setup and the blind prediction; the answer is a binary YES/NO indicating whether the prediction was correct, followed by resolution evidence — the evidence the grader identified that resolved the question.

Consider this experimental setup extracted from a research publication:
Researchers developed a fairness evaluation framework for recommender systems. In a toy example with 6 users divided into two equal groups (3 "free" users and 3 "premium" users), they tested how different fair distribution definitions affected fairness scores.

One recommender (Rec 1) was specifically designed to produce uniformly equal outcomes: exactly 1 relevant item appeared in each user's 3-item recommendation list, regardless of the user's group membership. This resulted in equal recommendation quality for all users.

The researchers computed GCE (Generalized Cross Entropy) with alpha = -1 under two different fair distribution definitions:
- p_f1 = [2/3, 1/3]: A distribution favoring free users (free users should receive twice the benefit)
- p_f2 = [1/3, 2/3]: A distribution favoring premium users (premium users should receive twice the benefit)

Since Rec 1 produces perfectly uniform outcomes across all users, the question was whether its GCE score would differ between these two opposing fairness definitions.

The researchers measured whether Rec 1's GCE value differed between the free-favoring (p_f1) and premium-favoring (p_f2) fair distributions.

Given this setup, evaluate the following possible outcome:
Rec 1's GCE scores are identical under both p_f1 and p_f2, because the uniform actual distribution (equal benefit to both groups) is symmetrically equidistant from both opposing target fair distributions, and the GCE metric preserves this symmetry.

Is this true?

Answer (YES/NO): YES